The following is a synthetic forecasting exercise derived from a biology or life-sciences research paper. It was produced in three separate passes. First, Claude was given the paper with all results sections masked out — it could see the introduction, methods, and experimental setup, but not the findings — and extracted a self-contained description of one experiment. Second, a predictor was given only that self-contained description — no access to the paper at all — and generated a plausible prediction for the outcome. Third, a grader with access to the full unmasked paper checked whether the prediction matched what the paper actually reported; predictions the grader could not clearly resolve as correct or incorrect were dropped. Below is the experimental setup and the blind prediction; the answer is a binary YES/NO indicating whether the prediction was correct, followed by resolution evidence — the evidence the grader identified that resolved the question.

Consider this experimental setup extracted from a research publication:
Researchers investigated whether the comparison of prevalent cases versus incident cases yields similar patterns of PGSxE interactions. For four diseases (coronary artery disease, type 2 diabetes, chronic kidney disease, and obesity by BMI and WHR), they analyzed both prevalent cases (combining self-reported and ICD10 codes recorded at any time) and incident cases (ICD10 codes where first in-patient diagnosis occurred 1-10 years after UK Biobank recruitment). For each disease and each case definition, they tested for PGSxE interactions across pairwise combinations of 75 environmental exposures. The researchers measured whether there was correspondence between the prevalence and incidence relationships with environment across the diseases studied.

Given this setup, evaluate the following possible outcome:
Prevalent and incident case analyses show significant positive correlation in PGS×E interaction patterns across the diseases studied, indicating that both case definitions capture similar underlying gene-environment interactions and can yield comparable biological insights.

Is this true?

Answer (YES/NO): YES